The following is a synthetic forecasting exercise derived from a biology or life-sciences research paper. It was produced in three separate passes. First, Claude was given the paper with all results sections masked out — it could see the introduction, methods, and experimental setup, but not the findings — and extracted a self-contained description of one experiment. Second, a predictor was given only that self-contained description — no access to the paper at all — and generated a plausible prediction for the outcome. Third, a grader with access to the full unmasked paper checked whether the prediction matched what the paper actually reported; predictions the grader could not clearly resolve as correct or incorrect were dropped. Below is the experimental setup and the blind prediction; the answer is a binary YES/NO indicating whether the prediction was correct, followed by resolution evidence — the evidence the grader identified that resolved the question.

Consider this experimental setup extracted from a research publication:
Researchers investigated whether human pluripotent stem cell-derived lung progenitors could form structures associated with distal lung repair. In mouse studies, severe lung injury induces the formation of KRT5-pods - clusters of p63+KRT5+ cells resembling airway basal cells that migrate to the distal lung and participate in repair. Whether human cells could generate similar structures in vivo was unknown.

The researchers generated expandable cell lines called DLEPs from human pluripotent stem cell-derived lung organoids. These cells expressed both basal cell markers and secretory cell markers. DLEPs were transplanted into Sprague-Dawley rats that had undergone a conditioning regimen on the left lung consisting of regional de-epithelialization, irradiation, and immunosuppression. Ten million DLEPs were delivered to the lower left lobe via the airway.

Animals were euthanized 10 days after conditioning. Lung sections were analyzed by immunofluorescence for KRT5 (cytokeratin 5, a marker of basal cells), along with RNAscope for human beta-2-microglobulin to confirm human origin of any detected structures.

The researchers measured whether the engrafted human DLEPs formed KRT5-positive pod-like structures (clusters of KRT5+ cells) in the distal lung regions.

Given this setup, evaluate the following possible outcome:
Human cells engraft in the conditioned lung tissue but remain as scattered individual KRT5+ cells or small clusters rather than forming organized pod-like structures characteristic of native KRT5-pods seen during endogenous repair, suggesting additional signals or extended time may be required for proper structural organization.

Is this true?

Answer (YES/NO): NO